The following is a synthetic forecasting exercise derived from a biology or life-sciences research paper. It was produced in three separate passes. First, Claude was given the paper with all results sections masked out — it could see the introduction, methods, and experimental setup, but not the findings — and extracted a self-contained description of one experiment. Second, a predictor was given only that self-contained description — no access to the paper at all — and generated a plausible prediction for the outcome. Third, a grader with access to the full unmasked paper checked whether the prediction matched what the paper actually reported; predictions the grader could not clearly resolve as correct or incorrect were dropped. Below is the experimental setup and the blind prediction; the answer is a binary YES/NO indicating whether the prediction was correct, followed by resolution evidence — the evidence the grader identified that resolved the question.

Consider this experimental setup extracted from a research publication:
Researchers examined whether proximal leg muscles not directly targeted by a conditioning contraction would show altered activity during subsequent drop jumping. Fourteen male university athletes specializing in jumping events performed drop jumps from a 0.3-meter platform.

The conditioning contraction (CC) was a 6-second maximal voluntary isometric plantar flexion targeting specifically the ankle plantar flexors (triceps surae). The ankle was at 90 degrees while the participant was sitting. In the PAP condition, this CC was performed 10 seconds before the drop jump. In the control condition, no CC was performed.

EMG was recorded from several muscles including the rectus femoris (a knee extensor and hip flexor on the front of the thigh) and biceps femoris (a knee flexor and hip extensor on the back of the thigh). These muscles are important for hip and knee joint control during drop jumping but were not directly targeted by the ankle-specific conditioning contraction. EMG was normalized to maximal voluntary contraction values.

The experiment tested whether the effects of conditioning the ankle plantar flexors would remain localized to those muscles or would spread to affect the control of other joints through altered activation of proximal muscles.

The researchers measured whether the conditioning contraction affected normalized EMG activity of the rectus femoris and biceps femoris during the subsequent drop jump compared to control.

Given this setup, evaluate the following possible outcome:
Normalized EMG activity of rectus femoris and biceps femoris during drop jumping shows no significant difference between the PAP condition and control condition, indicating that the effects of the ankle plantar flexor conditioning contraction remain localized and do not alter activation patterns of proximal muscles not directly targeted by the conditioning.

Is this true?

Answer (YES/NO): YES